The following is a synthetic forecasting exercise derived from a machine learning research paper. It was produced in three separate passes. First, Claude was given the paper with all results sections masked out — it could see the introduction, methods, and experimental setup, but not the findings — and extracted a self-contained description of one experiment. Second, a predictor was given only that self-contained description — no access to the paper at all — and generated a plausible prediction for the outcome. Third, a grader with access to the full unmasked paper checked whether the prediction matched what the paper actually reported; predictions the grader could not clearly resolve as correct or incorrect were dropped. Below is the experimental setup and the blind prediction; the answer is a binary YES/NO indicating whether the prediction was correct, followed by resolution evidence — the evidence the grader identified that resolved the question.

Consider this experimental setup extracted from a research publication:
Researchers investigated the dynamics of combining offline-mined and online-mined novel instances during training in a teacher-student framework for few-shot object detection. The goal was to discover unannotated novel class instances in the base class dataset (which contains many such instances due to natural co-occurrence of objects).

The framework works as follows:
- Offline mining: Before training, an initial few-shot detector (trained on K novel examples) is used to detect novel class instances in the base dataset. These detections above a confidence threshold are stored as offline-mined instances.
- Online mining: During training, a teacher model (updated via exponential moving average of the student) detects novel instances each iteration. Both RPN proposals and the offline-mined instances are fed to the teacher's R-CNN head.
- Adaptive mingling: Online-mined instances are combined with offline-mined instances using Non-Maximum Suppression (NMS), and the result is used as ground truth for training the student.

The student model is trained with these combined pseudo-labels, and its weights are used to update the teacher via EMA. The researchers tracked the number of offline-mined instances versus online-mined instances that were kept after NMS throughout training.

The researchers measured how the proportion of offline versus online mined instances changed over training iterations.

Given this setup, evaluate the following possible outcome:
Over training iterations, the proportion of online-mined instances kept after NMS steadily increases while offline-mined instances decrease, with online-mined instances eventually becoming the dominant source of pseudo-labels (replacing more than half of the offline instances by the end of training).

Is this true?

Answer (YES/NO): YES